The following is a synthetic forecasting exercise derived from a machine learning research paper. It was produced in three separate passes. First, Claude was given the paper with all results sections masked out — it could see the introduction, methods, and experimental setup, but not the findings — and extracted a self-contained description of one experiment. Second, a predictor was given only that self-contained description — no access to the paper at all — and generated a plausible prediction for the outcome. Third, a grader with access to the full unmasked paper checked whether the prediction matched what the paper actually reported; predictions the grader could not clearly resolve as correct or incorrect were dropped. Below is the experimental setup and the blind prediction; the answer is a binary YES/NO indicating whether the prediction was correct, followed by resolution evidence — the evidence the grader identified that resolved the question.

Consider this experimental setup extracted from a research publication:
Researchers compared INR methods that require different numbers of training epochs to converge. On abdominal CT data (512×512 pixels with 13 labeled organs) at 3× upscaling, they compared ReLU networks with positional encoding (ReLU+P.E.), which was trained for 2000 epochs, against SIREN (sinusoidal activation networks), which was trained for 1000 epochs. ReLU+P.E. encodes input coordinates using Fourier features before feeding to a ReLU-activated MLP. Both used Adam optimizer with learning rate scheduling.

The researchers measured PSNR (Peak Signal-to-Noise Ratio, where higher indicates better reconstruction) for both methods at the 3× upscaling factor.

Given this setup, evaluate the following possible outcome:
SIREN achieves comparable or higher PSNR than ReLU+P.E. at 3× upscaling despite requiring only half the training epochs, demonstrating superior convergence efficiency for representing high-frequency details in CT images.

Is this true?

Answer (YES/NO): YES